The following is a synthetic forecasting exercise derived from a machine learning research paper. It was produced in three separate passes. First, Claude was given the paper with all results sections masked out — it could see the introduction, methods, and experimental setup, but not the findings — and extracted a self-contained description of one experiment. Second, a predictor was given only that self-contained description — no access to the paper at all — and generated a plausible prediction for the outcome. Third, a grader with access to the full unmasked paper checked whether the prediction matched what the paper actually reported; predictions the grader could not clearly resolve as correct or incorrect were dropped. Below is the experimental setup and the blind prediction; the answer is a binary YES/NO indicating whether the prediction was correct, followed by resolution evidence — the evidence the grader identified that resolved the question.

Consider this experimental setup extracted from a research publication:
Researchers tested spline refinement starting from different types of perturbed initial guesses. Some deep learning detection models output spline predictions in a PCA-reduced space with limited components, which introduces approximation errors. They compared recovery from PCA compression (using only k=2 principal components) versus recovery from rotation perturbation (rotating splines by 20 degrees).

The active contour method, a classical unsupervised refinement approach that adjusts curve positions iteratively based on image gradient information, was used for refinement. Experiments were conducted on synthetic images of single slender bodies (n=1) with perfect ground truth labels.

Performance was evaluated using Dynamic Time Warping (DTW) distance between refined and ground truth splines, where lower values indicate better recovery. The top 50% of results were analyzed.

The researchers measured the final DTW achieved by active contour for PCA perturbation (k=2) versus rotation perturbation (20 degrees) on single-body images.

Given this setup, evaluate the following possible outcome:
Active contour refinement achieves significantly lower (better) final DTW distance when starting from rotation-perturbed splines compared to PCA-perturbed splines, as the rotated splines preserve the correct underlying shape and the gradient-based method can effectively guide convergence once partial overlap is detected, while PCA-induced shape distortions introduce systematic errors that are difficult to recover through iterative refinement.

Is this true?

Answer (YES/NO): YES